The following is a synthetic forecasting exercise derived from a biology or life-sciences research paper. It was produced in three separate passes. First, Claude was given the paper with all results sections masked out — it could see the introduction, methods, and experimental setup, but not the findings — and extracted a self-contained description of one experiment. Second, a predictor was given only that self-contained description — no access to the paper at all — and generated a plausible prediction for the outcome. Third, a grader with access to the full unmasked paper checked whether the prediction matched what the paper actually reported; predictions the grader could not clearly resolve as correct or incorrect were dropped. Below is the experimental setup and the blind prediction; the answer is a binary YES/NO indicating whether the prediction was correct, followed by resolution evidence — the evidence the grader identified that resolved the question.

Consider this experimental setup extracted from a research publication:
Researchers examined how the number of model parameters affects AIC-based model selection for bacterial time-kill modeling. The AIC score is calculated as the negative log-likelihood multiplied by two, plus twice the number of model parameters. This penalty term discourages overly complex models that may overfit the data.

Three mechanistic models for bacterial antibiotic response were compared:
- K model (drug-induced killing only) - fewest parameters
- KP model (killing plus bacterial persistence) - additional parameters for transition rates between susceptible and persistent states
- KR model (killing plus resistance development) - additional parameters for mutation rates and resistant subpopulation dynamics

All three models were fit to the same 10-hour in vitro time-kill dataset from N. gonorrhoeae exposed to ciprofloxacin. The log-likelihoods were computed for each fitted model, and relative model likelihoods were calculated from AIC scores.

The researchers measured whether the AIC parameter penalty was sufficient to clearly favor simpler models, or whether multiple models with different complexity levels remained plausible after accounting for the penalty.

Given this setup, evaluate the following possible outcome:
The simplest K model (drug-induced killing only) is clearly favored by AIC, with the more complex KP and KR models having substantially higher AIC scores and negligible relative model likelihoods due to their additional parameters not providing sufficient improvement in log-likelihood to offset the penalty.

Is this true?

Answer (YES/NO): NO